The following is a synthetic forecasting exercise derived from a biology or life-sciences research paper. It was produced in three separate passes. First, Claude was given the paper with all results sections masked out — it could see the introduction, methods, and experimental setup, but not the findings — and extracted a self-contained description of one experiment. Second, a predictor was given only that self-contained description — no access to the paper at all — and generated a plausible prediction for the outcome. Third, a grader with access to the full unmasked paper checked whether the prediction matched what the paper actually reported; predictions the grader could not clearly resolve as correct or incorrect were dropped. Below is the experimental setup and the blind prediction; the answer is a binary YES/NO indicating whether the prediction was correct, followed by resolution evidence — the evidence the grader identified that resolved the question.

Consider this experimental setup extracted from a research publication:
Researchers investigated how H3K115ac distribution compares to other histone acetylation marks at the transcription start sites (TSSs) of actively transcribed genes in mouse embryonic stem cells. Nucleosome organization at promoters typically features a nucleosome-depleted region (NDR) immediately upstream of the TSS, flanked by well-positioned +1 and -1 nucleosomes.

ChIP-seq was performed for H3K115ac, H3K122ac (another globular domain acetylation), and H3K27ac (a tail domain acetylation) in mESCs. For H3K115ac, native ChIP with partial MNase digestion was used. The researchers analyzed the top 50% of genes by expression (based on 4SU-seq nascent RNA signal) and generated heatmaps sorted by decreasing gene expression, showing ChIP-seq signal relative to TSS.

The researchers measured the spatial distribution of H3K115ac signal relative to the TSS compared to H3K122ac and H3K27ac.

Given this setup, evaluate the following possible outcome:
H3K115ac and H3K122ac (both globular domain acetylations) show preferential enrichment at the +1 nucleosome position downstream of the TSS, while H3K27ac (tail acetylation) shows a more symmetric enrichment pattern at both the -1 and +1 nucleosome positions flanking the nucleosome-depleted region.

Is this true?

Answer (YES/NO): NO